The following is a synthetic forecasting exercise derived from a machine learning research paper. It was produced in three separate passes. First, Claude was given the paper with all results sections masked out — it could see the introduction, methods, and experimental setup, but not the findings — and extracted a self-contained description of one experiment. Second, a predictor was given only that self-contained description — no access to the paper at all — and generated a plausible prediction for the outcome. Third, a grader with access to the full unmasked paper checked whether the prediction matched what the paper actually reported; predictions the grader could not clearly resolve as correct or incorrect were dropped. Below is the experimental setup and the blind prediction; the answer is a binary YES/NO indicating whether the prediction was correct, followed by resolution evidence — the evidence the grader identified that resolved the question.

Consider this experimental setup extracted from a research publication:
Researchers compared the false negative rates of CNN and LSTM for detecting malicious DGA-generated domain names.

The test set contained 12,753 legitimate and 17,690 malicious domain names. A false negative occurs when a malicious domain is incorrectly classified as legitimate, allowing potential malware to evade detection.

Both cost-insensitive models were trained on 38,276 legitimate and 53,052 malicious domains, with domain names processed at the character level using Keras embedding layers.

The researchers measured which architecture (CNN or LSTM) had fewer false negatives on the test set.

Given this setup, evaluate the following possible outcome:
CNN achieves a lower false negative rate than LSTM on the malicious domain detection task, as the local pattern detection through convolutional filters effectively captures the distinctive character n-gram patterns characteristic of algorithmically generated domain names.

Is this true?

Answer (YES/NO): YES